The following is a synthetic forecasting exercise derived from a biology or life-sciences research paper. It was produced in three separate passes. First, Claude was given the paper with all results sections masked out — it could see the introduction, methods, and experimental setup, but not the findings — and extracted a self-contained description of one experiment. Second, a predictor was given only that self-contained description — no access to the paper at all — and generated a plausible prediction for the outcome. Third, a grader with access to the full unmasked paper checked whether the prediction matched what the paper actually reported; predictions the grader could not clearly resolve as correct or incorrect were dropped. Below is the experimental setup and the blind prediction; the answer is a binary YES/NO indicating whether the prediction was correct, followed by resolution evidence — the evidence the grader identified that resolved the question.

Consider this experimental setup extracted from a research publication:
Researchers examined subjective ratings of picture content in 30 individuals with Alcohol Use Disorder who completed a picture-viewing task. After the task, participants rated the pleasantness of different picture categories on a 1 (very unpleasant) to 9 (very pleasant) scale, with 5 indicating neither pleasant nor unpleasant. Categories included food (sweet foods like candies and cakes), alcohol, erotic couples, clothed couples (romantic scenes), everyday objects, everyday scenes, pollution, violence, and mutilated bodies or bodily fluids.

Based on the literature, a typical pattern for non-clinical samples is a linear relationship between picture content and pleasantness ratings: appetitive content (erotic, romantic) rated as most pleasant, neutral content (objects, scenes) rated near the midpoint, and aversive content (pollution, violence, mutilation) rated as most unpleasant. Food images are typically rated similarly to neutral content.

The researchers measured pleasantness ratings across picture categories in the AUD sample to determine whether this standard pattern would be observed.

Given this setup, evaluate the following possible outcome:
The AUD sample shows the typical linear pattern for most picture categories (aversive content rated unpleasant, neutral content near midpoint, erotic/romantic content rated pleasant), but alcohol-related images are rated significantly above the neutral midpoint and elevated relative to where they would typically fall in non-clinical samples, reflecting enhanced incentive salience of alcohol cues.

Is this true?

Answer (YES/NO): YES